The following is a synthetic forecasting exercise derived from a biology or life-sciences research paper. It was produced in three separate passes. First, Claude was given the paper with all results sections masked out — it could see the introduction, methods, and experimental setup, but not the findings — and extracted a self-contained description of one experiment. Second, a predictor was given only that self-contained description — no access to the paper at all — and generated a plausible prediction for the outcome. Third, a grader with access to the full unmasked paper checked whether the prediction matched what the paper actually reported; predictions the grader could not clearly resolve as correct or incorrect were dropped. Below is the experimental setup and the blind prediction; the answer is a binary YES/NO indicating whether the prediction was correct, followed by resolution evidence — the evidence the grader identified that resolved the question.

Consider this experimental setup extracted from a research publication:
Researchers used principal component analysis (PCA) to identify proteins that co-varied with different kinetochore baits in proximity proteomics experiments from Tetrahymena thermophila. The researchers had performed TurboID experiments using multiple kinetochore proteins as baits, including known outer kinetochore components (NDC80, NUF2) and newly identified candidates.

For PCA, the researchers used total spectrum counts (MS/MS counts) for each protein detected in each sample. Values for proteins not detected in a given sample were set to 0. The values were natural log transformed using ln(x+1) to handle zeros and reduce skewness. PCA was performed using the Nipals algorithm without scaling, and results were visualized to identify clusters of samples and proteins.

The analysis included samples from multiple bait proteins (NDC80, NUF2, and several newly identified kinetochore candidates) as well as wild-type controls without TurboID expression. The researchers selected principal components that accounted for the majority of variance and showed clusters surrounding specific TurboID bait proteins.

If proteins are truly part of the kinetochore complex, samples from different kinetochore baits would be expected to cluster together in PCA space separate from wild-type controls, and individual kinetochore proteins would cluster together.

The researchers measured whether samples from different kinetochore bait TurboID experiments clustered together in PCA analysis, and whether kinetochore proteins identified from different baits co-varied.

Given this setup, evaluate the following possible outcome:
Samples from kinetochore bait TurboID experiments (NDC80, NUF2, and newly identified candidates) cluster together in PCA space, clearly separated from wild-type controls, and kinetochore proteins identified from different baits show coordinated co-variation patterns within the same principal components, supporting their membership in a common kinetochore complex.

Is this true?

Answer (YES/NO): YES